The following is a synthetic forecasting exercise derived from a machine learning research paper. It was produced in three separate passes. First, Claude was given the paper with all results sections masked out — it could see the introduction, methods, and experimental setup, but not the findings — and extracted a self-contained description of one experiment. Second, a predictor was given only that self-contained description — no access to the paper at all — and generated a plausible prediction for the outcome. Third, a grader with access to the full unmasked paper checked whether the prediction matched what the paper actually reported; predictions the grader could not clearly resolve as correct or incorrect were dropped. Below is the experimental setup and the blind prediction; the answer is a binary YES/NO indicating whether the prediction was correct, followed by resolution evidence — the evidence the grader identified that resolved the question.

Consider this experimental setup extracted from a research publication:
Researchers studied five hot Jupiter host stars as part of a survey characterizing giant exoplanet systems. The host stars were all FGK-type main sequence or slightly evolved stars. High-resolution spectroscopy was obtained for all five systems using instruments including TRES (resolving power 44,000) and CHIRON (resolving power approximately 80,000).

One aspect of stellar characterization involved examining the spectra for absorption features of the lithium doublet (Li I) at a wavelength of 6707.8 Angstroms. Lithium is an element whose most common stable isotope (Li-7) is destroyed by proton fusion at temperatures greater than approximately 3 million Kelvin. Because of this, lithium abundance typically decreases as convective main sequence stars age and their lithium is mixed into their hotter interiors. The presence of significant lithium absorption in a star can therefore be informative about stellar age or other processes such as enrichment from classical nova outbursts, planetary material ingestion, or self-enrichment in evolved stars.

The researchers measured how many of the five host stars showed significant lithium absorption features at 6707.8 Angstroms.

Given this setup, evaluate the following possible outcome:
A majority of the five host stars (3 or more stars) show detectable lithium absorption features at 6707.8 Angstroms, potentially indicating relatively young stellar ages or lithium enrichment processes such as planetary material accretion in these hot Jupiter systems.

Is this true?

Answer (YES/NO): YES